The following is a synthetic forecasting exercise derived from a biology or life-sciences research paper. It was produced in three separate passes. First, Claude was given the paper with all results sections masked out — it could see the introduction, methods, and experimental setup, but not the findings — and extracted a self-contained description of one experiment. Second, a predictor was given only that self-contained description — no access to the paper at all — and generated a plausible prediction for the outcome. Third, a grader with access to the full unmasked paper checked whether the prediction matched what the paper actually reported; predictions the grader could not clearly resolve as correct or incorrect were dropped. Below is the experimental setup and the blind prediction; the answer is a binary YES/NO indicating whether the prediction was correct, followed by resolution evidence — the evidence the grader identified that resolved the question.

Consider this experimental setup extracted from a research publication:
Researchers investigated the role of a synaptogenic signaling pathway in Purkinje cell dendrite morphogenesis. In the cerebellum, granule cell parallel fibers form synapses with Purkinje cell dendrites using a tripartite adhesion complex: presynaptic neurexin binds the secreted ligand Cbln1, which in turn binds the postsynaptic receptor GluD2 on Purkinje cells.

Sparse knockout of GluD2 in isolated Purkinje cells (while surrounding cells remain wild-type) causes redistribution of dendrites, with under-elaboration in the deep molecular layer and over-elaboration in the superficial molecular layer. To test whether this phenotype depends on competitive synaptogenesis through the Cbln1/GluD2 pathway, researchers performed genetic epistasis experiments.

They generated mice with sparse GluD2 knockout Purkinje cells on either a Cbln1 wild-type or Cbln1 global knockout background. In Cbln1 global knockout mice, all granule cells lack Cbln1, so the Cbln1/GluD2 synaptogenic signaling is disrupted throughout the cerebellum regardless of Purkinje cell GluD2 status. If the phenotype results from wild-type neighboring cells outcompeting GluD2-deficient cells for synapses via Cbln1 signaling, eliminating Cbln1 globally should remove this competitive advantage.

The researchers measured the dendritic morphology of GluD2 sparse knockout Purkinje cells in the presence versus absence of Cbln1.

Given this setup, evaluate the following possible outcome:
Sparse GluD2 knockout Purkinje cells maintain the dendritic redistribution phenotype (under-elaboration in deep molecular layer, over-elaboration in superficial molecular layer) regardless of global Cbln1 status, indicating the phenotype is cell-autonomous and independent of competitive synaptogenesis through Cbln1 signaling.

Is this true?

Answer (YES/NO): NO